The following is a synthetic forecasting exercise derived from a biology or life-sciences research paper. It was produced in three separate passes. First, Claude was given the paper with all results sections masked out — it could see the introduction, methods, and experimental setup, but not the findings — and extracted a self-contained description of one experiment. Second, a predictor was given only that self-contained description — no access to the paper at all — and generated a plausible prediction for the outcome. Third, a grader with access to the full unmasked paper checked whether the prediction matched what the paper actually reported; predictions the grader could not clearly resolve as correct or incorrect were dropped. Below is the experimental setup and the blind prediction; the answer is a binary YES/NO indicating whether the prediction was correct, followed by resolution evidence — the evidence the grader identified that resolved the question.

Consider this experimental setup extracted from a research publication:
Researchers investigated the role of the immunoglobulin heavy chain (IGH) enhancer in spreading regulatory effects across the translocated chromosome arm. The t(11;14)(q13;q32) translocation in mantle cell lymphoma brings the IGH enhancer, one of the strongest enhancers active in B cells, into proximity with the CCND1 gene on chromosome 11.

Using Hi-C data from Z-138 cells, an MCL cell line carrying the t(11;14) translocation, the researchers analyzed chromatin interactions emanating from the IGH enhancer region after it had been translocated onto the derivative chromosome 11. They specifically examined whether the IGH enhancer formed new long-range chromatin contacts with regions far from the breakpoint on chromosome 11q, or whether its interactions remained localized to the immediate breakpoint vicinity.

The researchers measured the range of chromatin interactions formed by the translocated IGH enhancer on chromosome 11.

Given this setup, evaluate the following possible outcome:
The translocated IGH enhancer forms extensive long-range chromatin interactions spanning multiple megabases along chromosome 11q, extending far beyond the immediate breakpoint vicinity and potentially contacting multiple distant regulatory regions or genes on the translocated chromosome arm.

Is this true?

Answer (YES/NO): YES